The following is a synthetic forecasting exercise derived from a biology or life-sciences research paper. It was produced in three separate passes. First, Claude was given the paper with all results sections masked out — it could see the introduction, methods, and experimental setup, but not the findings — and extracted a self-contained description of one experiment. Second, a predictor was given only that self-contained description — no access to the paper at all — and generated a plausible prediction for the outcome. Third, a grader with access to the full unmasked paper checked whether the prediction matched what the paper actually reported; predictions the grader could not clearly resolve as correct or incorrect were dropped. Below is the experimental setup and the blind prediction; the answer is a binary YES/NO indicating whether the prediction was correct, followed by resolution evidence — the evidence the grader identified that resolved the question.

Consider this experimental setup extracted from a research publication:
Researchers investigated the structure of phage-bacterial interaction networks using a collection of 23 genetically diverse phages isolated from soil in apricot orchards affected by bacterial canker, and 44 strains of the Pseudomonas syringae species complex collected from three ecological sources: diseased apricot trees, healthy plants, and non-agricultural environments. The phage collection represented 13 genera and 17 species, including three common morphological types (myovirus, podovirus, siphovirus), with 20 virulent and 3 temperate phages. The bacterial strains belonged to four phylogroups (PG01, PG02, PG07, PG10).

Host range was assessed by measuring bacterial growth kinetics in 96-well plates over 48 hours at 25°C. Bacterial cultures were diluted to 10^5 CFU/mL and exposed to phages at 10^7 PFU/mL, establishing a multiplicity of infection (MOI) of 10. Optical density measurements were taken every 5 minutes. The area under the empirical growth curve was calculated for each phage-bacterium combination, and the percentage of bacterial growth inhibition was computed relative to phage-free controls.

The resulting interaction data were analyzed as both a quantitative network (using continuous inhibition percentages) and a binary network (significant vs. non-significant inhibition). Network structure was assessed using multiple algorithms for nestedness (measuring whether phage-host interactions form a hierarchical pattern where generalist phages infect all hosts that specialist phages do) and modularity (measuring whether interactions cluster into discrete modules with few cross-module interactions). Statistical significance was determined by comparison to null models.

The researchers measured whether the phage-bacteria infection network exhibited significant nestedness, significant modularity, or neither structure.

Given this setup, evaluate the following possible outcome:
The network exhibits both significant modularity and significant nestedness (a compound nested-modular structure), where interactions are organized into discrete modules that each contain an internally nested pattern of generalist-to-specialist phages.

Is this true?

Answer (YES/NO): NO